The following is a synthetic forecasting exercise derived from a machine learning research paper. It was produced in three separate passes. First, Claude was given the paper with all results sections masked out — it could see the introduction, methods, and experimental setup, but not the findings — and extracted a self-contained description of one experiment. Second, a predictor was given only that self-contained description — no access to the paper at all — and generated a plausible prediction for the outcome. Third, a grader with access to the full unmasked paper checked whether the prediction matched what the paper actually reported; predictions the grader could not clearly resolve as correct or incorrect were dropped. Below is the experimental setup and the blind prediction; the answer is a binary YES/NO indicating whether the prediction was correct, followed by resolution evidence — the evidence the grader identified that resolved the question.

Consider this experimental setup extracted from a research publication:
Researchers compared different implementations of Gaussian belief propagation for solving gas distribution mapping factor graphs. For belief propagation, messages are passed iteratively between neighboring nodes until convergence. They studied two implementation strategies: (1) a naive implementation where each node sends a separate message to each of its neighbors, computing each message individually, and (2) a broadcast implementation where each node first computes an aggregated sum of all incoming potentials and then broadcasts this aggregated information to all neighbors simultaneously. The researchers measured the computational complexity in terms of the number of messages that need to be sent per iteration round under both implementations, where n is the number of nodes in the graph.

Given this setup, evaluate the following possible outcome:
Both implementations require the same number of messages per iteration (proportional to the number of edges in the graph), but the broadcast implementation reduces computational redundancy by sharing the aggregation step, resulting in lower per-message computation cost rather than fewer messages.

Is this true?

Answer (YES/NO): NO